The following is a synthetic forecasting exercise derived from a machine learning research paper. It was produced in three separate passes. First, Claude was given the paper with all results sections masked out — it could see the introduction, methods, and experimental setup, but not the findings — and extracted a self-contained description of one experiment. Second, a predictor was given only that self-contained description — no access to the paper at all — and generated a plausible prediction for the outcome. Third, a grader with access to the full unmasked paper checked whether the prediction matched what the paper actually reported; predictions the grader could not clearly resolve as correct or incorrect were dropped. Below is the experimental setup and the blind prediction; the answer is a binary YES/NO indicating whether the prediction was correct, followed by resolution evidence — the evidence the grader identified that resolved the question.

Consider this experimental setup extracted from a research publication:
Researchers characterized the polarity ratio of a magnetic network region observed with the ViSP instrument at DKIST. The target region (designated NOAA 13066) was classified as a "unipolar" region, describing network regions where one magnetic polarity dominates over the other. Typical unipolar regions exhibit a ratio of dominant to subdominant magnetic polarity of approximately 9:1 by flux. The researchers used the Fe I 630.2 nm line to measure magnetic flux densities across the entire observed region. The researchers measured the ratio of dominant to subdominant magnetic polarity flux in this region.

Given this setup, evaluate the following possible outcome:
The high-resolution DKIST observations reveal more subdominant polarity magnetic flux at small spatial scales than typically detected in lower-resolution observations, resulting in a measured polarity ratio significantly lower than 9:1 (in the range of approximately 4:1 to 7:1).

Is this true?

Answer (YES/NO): NO